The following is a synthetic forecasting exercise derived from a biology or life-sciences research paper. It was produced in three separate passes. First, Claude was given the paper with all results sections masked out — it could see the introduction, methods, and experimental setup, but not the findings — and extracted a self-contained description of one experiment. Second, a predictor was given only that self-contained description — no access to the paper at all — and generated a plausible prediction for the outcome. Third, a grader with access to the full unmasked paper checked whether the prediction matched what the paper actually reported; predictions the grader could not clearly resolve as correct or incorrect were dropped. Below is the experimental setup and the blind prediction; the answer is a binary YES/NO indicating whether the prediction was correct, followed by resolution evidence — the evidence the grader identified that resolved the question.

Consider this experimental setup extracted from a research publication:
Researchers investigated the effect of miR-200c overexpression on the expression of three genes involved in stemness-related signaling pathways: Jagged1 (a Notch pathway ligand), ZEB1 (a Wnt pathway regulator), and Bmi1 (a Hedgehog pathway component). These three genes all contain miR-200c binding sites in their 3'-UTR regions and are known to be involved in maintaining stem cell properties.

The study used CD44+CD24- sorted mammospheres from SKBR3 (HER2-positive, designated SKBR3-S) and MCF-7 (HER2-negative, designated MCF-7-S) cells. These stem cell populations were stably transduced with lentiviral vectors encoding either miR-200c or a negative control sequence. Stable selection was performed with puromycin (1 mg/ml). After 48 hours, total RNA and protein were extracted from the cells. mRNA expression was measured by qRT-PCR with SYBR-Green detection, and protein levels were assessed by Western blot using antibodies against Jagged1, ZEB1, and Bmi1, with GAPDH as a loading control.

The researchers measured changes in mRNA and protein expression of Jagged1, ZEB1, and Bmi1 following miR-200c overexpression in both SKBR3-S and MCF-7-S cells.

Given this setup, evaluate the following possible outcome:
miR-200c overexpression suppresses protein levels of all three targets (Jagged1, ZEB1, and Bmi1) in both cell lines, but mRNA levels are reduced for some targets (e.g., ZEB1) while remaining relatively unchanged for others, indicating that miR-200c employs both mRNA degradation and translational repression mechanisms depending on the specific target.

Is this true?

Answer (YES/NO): NO